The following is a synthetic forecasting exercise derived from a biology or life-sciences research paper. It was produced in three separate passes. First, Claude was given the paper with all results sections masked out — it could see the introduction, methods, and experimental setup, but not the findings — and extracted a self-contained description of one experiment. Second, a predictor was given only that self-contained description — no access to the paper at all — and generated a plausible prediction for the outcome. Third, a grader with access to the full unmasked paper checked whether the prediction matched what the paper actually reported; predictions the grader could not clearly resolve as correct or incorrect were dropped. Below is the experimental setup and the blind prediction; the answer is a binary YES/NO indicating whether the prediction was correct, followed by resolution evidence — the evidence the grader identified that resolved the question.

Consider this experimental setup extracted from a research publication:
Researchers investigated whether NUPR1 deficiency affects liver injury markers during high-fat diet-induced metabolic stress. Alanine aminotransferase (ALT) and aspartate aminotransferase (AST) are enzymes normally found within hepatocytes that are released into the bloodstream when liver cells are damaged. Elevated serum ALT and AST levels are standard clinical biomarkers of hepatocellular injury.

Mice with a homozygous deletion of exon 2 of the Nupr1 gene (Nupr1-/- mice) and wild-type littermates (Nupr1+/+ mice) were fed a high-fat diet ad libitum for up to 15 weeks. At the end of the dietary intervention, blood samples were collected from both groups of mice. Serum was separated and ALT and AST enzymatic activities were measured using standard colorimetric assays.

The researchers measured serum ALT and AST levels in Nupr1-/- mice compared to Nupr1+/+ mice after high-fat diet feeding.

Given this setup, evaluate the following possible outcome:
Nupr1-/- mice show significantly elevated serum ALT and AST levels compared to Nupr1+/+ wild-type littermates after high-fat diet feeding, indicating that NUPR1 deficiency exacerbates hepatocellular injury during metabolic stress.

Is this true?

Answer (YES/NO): YES